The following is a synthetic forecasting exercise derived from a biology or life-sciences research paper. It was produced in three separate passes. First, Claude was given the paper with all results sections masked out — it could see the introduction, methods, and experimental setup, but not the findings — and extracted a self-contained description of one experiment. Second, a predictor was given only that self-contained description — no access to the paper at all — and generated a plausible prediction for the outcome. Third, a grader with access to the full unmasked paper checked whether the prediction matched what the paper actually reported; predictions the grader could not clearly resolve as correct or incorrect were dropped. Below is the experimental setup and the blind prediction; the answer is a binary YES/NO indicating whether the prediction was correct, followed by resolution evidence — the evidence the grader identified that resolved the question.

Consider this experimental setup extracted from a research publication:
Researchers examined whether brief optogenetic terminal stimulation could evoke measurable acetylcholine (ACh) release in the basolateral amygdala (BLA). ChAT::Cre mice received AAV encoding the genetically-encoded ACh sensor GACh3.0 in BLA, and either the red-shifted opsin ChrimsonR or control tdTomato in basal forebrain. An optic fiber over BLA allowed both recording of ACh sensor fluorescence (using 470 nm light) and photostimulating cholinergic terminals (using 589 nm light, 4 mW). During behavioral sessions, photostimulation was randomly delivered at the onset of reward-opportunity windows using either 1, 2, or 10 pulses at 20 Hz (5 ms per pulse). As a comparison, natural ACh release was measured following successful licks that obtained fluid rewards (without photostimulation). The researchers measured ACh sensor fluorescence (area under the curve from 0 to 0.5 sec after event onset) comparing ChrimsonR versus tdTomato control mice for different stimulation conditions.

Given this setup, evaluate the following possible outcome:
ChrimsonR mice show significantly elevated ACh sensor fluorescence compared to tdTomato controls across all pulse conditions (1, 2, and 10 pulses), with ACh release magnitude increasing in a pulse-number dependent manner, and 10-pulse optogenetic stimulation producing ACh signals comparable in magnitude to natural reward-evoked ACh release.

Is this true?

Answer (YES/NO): NO